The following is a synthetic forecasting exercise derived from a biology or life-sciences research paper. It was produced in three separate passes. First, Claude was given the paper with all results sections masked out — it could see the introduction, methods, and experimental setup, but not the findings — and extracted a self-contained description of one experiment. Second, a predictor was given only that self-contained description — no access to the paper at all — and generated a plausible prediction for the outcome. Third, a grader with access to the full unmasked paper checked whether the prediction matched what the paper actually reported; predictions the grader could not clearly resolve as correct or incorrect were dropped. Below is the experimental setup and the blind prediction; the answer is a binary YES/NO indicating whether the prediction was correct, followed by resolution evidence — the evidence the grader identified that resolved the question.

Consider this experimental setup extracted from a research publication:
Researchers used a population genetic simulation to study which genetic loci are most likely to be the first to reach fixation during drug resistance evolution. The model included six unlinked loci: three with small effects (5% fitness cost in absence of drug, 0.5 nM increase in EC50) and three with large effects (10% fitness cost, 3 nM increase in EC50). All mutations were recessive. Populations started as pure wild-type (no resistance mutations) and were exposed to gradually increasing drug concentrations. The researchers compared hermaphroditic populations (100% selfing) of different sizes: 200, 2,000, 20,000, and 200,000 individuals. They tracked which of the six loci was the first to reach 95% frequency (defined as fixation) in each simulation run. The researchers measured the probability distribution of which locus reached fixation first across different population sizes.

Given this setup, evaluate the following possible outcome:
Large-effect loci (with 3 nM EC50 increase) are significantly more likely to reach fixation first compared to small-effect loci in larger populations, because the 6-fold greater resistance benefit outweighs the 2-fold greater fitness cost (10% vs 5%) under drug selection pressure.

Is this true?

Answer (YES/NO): YES